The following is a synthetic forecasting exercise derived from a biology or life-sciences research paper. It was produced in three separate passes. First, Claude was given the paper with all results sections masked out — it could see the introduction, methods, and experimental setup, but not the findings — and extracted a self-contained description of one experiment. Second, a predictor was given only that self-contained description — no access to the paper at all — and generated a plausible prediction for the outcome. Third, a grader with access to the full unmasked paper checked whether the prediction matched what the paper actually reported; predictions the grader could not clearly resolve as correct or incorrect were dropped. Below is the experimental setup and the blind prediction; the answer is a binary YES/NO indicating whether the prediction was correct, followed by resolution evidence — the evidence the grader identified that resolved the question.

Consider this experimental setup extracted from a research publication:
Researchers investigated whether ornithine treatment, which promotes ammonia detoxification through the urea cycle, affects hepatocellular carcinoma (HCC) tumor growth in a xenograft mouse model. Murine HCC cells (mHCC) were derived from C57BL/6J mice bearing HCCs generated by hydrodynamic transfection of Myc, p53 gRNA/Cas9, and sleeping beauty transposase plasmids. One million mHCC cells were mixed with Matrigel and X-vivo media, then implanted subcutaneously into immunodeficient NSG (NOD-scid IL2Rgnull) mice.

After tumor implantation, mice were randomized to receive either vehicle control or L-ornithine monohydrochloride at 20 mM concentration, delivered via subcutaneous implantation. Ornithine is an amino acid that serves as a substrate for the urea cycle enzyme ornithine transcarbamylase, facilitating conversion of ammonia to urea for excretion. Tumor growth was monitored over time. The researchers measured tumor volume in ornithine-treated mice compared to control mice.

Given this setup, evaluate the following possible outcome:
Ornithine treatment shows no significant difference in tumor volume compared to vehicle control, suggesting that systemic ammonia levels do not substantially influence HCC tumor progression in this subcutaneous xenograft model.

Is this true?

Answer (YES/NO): NO